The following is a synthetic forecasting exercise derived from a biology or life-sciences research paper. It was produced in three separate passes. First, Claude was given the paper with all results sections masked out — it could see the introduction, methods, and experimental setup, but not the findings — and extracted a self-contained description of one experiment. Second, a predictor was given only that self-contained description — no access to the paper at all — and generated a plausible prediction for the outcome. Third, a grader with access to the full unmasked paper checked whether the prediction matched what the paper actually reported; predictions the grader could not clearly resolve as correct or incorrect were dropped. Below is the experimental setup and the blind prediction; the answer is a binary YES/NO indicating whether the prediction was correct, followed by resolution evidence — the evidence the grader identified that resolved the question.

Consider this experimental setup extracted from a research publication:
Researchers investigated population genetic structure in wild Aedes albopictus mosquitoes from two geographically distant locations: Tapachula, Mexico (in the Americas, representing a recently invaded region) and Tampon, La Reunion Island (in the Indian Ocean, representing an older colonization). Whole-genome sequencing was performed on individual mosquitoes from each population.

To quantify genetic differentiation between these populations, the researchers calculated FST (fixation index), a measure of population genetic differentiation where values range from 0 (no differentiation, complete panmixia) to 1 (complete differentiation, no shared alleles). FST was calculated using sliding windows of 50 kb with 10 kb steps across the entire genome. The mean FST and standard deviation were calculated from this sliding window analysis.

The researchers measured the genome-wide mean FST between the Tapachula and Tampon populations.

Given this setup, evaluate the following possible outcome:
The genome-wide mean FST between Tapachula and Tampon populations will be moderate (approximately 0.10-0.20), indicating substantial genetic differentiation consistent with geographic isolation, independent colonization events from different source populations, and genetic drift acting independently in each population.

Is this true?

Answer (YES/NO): YES